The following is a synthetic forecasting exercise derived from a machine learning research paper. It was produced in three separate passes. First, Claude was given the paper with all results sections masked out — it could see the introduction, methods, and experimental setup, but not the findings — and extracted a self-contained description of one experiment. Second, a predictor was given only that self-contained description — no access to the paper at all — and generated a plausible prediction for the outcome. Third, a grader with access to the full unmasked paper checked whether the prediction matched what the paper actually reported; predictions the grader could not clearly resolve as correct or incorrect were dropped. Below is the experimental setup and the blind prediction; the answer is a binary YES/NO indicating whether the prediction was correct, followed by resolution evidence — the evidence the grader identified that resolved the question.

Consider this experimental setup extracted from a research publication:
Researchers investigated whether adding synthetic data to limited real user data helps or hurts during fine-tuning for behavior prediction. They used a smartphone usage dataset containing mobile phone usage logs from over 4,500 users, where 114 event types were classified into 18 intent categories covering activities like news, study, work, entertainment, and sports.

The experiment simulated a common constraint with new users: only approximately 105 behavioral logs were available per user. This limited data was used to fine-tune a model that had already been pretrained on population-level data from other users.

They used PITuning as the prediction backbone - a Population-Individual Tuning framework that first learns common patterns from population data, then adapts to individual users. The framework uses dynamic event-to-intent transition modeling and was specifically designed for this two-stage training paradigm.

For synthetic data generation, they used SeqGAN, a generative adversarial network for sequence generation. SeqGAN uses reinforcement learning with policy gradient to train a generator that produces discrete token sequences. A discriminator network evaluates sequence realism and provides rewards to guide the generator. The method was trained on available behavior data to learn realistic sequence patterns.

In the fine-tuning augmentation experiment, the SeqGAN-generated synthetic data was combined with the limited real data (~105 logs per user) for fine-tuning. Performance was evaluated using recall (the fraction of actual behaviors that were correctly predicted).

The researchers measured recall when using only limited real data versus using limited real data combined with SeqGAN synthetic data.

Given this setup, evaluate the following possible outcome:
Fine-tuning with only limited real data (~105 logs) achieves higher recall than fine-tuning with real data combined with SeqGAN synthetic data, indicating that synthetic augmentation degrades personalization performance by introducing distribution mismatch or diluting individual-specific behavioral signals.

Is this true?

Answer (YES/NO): YES